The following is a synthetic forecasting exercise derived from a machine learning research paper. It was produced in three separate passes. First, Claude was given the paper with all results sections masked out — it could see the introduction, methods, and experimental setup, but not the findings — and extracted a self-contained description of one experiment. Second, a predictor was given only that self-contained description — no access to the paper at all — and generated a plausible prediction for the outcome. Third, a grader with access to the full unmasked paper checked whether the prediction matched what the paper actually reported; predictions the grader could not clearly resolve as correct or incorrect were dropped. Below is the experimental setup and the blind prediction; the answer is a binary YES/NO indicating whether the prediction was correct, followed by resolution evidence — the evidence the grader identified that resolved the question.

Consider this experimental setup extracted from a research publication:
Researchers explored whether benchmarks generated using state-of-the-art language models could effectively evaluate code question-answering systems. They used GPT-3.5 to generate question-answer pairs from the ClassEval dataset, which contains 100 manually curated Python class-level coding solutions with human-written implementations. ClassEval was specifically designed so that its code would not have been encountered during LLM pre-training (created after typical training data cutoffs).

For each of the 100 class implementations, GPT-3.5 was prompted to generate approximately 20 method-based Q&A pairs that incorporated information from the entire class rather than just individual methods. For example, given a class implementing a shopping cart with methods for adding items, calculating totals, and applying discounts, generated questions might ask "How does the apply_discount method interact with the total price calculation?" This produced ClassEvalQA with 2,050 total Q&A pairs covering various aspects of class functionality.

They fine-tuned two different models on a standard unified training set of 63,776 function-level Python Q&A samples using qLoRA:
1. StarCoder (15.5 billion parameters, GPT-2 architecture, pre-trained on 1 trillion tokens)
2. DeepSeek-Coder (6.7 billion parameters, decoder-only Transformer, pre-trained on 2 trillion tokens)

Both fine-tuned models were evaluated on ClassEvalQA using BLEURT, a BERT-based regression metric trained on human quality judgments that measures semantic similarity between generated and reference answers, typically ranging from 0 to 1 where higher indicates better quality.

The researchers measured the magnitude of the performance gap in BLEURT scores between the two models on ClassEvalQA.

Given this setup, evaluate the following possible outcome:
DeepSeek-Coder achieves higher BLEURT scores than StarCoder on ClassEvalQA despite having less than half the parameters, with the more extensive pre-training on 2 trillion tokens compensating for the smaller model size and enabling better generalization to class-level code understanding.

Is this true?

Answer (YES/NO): NO